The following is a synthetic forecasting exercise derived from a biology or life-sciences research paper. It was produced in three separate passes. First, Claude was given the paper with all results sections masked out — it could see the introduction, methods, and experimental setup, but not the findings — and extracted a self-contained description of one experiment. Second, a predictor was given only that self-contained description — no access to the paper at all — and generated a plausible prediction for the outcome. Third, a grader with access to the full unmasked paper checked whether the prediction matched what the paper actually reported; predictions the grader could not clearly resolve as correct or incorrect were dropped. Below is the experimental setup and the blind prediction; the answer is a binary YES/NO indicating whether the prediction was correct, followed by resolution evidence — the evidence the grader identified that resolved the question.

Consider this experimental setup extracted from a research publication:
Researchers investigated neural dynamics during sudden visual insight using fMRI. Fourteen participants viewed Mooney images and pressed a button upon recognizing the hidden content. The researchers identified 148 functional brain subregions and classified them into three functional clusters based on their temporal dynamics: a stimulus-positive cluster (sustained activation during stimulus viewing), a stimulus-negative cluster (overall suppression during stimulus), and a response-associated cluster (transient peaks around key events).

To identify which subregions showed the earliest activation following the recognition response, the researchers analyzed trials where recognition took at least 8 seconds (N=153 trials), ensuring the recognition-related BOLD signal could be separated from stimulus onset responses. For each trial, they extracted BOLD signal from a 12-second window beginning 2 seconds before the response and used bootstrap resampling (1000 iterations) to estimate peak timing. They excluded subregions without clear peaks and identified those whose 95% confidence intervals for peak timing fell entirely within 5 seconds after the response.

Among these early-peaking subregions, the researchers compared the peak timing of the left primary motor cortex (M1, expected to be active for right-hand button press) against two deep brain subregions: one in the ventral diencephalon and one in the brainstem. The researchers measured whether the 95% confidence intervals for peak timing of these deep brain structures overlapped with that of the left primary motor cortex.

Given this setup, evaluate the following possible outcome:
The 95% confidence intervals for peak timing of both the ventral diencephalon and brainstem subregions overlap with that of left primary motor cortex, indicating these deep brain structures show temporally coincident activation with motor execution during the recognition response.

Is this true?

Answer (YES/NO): NO